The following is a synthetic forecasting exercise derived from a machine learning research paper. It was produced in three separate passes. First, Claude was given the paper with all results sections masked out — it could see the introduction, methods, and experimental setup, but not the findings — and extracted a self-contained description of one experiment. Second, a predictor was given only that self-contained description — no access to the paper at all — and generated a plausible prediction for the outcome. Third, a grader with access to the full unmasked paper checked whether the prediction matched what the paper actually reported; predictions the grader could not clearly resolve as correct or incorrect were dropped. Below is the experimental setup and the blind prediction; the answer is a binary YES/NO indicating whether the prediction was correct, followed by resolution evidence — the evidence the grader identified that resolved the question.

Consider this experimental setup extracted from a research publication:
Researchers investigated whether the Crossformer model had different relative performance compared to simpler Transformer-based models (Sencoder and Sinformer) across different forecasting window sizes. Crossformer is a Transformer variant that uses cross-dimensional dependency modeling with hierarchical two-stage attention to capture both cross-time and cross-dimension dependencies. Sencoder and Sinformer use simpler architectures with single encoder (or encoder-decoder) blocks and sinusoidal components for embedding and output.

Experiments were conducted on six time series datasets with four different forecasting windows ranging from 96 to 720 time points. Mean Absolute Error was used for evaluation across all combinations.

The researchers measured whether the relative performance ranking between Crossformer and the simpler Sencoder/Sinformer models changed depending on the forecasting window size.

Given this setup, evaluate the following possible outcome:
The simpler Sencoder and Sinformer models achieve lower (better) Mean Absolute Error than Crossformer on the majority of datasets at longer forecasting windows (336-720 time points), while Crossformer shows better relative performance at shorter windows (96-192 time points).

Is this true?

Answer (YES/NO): NO